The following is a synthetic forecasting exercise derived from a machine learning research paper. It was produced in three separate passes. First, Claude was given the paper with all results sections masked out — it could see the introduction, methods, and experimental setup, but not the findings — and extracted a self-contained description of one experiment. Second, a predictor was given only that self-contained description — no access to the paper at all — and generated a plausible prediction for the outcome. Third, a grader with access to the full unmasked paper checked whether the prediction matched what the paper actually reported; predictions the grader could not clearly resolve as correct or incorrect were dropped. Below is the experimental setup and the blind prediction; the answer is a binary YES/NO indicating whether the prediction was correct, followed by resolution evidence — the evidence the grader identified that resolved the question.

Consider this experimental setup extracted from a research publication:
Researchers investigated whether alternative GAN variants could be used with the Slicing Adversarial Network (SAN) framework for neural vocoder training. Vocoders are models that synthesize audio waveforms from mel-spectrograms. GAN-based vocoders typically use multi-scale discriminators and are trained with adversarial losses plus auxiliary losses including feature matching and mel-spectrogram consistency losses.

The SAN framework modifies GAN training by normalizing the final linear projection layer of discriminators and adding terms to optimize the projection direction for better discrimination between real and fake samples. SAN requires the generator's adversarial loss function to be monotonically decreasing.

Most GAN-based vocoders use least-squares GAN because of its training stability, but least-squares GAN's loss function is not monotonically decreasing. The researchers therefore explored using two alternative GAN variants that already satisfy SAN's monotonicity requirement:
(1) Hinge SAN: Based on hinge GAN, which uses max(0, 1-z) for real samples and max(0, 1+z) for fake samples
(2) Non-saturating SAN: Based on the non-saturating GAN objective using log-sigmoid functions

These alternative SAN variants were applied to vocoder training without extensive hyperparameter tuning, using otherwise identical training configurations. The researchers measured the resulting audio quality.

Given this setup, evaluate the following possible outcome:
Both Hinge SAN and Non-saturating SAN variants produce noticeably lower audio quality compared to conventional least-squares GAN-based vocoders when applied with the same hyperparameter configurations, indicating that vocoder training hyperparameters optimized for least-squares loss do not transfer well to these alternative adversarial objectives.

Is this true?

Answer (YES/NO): YES